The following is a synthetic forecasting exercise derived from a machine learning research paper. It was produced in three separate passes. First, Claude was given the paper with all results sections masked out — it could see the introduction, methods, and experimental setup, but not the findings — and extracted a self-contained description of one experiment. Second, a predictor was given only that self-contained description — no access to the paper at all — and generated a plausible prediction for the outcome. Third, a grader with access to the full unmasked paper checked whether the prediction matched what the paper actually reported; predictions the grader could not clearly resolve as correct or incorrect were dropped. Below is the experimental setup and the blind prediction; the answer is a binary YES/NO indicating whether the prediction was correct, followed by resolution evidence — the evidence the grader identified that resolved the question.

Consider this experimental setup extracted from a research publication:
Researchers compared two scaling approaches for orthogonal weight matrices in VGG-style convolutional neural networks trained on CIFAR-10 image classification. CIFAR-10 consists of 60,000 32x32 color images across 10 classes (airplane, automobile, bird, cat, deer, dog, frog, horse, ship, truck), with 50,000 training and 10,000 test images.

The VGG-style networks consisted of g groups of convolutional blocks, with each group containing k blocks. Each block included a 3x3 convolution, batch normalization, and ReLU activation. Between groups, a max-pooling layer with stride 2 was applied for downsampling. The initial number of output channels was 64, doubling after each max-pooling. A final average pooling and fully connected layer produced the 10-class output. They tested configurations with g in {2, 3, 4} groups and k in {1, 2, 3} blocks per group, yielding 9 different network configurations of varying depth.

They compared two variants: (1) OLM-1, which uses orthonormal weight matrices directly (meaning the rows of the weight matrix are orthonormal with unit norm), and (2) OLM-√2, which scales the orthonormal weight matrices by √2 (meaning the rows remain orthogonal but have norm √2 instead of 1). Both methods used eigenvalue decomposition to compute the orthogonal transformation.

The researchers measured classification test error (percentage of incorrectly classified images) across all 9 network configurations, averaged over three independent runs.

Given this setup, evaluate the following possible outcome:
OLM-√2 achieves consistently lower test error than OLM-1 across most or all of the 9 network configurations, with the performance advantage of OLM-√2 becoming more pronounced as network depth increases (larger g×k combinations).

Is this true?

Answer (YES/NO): NO